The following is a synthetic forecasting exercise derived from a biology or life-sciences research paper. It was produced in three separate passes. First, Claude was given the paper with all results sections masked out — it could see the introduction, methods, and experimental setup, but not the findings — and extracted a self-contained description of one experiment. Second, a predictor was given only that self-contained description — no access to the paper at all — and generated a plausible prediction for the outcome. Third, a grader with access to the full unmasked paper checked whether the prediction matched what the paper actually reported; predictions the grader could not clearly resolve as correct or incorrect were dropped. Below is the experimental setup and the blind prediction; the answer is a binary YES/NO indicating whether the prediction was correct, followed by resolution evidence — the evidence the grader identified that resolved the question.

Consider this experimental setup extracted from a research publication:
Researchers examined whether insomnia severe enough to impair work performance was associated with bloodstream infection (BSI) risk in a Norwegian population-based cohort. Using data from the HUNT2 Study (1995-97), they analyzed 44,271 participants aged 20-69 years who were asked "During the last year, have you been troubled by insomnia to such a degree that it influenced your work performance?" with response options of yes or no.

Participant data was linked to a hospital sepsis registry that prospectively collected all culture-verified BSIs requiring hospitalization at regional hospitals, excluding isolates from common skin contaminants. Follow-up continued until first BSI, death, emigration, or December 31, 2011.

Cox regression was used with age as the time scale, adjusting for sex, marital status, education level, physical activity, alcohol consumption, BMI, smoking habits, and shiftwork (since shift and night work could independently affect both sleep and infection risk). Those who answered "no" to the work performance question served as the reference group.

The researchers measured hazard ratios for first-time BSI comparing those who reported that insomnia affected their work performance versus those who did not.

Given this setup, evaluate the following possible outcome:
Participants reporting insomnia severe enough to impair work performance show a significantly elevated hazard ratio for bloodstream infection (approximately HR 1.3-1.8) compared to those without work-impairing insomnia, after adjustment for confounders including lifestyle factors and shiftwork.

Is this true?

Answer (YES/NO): YES